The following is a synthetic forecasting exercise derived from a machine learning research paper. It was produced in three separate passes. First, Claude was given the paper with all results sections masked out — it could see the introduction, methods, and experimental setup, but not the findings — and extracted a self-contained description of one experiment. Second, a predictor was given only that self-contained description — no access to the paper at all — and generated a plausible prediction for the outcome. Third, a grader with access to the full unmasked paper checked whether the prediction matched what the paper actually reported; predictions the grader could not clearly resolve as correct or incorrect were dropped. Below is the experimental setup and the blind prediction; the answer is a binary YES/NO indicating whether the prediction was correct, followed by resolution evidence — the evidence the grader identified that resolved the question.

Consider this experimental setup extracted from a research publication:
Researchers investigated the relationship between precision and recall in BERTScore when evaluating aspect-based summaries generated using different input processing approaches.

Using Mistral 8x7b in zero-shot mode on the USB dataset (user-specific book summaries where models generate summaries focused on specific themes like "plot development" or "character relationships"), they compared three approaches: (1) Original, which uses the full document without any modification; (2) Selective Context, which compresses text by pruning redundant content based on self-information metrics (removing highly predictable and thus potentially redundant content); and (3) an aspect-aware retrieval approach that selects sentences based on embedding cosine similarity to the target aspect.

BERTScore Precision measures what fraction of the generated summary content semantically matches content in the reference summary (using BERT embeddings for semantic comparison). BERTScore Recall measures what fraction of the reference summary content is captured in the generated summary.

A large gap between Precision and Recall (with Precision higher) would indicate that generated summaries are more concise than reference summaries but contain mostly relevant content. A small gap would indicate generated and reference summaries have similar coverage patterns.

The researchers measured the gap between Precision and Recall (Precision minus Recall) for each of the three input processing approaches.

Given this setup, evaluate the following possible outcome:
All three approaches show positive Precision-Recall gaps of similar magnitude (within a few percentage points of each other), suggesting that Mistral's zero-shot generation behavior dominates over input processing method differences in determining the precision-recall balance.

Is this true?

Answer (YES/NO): YES